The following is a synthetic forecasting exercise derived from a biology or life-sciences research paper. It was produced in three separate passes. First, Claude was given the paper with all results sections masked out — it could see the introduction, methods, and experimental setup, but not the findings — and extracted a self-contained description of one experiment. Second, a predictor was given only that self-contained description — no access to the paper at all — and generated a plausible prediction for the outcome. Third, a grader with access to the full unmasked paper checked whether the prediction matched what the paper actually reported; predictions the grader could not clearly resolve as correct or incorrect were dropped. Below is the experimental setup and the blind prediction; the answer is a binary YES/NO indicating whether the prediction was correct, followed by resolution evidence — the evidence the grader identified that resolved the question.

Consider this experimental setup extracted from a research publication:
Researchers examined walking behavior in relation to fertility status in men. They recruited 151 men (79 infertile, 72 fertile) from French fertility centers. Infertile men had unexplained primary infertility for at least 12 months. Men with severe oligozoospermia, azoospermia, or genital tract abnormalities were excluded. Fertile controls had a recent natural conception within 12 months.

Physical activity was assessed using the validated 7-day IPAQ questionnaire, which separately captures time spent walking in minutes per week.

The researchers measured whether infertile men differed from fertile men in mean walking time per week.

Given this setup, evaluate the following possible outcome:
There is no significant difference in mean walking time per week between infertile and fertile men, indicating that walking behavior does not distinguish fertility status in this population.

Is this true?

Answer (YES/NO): NO